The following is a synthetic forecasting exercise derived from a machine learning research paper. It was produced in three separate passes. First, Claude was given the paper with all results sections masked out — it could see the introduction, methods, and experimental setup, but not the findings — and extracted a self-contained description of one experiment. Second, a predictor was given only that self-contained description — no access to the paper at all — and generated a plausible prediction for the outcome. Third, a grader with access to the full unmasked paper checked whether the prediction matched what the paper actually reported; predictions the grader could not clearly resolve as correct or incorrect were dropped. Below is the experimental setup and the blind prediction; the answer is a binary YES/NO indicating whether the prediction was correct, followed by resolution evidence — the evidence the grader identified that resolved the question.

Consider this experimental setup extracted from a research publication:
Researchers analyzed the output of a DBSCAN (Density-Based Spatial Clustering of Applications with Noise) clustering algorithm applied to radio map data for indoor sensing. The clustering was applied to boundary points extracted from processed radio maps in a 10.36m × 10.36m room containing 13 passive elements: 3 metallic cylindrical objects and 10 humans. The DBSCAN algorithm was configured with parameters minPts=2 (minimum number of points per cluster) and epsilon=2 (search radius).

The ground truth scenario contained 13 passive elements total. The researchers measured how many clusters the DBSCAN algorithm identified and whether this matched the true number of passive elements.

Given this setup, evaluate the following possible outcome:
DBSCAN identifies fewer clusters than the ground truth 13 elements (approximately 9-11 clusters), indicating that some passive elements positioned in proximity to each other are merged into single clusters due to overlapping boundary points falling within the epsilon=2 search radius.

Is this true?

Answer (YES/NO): NO